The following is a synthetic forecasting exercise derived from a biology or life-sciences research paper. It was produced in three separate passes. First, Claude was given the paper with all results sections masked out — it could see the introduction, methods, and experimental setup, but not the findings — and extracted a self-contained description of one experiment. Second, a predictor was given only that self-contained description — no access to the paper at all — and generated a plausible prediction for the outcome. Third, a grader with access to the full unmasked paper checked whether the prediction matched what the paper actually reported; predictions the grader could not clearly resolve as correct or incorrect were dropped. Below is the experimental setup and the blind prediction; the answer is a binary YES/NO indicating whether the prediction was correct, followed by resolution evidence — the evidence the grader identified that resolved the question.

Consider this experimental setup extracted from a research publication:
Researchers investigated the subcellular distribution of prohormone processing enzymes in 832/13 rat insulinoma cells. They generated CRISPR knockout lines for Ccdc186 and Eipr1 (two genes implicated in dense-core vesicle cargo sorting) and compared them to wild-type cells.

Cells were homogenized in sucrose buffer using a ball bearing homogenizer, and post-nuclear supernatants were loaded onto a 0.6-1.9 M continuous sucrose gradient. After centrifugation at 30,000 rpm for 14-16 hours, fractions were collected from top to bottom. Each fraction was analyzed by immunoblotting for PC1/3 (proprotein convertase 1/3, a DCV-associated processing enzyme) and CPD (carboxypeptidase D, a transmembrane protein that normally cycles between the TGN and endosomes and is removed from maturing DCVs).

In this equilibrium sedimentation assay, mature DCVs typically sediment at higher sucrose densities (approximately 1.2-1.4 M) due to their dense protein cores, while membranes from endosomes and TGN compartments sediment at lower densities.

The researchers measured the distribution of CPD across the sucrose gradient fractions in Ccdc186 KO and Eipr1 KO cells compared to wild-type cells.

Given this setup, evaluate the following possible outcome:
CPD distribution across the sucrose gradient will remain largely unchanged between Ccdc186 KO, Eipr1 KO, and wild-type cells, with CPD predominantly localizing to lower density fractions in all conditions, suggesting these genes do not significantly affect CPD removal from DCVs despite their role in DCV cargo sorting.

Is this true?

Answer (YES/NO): NO